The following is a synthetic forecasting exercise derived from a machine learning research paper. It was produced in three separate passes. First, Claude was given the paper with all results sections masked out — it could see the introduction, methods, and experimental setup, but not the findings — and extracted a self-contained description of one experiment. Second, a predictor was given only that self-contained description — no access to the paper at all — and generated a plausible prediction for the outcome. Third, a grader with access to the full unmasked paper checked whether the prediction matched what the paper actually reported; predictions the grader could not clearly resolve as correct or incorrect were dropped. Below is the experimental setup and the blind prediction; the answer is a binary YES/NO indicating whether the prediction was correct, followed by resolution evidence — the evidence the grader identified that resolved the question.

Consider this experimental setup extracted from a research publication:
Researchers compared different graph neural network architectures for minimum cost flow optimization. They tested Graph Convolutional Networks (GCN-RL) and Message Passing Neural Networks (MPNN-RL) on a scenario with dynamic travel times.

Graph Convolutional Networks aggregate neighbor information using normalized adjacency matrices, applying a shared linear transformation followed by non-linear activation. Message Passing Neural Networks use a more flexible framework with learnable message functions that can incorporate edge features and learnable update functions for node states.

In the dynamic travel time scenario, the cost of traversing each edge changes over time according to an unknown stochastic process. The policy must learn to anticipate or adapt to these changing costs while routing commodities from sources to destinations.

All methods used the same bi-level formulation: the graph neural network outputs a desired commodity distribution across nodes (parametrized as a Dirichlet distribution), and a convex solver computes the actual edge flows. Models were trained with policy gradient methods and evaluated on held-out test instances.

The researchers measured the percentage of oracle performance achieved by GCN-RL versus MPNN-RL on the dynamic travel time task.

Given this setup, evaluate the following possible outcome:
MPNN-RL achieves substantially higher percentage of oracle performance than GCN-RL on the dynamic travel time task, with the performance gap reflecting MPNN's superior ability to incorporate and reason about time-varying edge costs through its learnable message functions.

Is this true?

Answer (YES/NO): YES